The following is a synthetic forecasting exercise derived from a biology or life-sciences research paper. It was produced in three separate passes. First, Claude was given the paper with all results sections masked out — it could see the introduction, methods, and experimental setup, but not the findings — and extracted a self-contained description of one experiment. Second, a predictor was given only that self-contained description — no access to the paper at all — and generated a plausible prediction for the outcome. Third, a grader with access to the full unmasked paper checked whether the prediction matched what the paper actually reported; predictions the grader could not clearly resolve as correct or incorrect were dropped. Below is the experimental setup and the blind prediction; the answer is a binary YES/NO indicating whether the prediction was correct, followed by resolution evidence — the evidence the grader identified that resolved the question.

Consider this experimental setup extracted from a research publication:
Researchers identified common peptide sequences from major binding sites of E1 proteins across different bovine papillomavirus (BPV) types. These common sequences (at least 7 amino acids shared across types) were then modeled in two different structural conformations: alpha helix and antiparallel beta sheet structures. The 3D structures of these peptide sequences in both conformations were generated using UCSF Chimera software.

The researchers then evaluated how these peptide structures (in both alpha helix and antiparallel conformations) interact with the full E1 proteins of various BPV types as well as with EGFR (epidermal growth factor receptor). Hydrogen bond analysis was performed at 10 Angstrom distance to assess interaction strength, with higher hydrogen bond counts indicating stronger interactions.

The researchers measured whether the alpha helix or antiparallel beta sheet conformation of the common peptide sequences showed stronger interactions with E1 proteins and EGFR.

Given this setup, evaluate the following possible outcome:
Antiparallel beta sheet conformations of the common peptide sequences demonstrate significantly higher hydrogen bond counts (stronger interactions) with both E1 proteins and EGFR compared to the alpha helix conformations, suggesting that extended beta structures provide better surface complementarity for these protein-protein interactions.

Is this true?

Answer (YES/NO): NO